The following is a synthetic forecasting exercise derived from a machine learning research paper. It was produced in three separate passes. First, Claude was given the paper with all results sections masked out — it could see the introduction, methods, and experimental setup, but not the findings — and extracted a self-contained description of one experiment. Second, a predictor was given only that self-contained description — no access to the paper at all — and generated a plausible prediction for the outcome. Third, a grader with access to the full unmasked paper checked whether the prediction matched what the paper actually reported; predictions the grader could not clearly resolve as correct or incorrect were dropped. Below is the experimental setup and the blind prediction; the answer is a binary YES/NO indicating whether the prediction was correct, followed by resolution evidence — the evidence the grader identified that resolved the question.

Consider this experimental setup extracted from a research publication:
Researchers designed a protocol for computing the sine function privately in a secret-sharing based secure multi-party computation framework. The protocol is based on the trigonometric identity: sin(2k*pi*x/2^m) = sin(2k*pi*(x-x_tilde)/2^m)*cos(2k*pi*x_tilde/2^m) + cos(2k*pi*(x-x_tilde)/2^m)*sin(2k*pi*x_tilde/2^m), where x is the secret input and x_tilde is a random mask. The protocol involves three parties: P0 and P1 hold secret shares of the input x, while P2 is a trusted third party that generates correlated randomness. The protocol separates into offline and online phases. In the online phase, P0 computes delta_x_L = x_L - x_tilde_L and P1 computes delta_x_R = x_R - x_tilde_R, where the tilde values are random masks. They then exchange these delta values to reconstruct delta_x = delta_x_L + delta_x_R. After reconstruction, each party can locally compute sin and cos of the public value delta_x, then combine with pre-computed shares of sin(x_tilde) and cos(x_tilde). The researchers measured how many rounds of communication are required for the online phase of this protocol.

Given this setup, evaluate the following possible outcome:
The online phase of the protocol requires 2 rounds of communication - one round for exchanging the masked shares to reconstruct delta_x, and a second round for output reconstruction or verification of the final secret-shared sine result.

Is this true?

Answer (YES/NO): NO